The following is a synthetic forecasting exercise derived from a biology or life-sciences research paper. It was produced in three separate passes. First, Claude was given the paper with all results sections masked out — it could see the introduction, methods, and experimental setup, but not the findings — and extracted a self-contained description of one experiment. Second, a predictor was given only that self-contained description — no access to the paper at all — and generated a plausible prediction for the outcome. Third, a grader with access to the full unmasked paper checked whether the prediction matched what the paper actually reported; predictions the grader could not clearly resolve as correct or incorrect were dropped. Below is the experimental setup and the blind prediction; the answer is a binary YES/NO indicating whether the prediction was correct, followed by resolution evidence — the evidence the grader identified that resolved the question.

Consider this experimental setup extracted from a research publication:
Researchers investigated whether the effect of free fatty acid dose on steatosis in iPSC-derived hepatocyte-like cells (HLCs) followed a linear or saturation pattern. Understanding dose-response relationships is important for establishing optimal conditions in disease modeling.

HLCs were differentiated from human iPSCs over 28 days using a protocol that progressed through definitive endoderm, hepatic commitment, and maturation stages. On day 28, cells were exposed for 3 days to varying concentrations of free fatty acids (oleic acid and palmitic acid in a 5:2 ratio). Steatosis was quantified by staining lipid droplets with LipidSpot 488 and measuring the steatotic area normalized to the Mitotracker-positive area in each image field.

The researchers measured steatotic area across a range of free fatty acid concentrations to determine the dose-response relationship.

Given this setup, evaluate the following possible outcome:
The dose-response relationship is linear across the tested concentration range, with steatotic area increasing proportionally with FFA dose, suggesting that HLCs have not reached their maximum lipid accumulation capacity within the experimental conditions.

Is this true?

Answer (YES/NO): NO